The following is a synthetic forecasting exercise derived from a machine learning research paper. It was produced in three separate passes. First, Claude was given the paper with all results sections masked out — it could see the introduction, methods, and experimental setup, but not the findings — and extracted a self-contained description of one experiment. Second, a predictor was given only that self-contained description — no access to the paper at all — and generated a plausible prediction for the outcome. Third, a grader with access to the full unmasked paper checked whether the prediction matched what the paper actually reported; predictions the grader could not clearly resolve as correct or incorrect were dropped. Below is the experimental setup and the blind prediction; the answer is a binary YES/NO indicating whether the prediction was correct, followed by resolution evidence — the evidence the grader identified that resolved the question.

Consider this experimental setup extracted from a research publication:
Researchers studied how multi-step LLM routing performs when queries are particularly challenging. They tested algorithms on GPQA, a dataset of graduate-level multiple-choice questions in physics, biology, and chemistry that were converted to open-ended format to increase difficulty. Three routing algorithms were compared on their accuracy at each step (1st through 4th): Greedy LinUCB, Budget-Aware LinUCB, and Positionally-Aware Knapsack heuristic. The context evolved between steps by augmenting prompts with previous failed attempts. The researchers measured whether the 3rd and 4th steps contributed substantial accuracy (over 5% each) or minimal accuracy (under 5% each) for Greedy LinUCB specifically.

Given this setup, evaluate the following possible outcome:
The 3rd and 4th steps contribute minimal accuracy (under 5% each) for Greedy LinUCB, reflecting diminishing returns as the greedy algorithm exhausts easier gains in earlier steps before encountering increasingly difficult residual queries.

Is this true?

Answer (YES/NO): NO